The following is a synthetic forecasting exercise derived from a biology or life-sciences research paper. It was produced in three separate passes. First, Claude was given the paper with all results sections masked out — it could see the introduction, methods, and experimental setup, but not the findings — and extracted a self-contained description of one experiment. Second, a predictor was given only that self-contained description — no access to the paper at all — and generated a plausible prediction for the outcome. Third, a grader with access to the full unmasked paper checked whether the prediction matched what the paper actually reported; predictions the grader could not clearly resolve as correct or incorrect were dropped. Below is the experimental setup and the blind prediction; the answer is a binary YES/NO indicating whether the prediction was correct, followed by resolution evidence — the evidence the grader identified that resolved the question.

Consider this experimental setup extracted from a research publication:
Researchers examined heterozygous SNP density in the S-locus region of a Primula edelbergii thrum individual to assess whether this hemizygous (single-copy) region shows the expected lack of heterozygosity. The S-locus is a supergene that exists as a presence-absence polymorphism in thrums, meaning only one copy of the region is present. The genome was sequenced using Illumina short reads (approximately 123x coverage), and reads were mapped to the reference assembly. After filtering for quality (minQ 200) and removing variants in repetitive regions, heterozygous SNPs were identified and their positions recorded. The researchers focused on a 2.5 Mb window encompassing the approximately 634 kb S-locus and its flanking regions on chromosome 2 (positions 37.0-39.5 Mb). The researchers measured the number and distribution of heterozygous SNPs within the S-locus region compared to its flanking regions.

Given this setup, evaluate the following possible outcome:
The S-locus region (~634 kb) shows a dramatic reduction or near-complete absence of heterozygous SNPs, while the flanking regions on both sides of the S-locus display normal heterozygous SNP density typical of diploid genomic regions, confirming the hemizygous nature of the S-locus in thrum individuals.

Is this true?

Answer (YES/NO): NO